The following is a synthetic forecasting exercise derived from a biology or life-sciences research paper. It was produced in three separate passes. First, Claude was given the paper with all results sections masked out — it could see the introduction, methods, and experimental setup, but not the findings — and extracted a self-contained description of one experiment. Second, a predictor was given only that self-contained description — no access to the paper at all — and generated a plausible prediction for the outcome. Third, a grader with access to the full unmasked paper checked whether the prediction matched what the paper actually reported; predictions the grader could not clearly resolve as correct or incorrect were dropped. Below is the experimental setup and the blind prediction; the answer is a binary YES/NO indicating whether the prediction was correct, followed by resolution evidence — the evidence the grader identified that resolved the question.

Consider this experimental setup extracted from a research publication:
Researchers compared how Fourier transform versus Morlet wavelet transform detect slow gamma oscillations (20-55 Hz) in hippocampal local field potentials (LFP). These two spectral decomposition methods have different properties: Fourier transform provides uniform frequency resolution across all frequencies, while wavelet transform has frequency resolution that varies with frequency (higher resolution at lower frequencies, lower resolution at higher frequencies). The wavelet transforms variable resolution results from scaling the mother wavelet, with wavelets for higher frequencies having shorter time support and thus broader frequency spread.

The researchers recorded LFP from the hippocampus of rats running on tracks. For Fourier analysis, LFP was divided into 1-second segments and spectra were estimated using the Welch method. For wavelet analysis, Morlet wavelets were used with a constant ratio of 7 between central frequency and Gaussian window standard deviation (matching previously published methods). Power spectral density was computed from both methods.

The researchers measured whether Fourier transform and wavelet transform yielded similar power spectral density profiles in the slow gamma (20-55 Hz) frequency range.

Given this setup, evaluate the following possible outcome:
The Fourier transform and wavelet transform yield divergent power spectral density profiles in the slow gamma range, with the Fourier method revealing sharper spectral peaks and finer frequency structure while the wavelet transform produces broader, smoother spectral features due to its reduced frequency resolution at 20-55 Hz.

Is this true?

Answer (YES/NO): YES